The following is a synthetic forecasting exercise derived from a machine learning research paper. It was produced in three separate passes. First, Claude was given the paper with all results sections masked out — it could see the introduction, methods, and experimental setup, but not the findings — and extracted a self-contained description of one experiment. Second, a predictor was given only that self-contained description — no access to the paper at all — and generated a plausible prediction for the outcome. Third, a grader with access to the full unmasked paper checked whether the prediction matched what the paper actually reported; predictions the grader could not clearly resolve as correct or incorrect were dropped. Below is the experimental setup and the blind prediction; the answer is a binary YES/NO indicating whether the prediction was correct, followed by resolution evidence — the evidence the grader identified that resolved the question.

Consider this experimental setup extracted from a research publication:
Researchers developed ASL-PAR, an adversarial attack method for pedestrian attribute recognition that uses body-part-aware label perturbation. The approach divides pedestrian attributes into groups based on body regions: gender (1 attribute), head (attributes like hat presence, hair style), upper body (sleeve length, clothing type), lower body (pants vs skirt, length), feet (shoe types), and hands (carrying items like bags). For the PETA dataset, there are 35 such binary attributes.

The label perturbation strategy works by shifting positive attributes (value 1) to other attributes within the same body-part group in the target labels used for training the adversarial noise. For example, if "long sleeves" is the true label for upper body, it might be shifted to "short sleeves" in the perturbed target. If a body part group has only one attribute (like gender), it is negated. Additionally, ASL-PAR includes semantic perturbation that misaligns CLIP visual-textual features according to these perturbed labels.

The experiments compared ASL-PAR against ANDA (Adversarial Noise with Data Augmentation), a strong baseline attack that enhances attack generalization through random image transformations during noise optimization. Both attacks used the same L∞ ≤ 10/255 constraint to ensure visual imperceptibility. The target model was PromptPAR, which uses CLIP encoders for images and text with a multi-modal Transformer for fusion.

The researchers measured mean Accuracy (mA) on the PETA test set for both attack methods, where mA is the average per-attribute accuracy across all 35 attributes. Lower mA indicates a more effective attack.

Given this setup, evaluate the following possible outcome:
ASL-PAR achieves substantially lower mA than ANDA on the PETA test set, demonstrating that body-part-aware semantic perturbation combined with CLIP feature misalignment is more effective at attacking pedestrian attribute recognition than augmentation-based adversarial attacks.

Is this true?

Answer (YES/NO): NO